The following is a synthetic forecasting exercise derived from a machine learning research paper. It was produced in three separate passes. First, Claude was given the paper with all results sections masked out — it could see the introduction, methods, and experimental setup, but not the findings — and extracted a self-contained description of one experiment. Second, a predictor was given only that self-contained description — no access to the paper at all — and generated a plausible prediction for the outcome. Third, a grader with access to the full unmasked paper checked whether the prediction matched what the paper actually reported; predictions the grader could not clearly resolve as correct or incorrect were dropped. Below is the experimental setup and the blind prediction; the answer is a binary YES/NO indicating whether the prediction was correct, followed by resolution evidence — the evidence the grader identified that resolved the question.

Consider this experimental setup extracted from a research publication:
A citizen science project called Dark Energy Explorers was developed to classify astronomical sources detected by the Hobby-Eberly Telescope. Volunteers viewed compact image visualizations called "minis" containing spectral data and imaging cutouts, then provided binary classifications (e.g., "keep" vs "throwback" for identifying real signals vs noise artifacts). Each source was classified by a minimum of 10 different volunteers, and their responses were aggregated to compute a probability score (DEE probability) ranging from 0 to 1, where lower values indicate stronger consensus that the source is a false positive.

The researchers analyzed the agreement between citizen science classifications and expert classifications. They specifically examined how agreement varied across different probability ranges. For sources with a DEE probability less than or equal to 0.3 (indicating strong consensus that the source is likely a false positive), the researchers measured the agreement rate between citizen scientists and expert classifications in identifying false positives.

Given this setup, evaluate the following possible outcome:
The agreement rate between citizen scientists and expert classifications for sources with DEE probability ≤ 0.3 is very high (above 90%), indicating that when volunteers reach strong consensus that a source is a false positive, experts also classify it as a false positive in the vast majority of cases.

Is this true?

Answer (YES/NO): YES